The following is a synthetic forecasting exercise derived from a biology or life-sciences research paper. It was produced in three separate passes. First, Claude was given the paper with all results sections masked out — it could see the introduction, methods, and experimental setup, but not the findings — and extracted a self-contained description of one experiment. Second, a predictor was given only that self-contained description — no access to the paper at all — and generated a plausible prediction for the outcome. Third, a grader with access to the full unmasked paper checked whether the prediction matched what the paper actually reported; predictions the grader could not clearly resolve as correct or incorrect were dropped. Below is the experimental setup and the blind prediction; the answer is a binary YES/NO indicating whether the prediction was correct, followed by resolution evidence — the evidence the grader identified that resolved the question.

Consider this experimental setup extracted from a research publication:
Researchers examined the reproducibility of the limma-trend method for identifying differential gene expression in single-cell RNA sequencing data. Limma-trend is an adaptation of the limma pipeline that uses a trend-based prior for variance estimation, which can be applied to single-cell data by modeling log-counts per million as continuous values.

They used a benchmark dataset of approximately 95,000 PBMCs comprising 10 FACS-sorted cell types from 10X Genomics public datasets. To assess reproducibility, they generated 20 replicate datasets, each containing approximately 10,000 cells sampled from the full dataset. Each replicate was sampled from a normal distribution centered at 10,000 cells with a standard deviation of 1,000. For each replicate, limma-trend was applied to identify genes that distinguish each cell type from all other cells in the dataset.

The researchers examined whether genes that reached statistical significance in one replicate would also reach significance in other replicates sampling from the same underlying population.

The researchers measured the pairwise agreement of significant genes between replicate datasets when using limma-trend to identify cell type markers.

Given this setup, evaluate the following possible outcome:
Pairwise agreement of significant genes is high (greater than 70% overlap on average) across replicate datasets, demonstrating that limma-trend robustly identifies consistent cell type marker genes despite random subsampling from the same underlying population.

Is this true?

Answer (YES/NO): NO